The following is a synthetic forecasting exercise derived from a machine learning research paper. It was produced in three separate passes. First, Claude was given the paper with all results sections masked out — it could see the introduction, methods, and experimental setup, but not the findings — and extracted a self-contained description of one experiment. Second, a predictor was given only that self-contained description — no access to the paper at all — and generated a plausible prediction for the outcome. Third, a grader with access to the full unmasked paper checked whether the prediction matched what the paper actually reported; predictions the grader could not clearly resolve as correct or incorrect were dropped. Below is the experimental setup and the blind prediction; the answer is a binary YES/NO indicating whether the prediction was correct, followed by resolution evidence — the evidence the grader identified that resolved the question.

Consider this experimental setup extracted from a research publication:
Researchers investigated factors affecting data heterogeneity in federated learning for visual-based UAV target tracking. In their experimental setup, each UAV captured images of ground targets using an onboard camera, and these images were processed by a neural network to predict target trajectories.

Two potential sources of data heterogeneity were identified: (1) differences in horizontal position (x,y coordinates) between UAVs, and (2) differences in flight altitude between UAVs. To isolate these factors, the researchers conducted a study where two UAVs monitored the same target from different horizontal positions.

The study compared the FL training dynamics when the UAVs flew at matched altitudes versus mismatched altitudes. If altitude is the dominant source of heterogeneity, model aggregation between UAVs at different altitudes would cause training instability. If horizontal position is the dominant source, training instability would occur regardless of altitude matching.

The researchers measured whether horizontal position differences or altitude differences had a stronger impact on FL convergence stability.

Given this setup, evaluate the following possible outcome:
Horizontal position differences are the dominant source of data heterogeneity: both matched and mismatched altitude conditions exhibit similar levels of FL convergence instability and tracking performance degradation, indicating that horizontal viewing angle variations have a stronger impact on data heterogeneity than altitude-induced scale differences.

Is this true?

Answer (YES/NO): NO